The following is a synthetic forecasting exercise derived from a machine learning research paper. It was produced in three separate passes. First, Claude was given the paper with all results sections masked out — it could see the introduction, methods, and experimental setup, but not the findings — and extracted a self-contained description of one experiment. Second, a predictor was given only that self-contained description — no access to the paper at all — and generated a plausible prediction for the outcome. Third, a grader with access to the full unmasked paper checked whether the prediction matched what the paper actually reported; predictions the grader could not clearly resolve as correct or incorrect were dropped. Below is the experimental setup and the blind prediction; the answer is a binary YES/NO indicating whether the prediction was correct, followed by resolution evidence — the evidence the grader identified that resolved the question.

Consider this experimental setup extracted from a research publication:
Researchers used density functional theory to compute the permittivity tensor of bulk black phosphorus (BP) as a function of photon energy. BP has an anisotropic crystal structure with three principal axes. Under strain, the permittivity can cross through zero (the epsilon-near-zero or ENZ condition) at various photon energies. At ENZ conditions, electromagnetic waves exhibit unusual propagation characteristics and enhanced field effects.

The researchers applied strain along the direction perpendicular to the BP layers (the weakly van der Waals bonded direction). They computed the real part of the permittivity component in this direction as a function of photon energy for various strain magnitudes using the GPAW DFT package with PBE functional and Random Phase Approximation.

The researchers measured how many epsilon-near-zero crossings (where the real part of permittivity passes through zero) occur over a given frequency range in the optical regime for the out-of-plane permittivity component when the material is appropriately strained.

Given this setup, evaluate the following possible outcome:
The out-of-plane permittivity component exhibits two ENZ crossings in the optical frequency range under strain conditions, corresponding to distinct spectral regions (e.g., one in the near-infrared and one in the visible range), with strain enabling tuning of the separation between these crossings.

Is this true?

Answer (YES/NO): NO